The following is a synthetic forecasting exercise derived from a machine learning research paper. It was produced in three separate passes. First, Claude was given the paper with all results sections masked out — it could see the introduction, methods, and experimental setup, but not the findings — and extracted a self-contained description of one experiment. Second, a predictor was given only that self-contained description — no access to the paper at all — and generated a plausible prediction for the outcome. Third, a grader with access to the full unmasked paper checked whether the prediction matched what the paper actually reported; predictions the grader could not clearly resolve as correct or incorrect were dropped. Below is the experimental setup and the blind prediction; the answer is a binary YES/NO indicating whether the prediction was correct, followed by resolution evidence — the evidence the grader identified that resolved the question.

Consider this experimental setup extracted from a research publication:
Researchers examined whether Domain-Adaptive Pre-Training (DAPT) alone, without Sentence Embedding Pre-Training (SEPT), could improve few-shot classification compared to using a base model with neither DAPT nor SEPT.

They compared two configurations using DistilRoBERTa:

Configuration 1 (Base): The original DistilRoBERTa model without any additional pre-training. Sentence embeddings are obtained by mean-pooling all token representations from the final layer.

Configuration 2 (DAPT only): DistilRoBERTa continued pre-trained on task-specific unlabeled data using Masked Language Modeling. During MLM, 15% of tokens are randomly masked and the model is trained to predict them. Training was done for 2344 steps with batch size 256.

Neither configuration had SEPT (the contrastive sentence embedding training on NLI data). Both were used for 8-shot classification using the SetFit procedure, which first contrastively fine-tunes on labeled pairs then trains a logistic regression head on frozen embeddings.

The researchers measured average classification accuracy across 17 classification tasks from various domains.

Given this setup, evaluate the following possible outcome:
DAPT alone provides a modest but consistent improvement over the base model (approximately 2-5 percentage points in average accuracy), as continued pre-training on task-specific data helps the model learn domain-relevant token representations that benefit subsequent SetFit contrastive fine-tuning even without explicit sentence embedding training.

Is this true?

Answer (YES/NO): NO